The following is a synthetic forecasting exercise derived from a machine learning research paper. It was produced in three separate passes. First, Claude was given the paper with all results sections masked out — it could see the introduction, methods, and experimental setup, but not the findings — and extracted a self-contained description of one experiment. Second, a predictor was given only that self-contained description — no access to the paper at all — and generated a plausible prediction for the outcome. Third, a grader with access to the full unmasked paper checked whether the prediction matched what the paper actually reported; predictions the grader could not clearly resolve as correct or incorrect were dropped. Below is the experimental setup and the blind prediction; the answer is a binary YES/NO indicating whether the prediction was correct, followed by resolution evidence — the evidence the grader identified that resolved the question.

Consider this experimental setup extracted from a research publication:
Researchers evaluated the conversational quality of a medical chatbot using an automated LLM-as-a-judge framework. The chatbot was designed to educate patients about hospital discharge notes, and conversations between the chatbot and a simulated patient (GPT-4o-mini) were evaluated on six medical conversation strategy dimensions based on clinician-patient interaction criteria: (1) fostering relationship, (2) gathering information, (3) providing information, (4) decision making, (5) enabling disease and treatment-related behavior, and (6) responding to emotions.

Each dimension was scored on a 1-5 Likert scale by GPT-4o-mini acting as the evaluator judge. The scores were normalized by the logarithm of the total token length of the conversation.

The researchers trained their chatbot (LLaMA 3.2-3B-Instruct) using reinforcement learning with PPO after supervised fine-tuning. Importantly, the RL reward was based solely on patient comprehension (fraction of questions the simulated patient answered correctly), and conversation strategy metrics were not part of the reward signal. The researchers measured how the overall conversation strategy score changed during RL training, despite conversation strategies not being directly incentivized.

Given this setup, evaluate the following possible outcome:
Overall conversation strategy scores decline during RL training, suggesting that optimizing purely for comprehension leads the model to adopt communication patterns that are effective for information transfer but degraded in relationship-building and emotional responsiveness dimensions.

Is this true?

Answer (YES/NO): NO